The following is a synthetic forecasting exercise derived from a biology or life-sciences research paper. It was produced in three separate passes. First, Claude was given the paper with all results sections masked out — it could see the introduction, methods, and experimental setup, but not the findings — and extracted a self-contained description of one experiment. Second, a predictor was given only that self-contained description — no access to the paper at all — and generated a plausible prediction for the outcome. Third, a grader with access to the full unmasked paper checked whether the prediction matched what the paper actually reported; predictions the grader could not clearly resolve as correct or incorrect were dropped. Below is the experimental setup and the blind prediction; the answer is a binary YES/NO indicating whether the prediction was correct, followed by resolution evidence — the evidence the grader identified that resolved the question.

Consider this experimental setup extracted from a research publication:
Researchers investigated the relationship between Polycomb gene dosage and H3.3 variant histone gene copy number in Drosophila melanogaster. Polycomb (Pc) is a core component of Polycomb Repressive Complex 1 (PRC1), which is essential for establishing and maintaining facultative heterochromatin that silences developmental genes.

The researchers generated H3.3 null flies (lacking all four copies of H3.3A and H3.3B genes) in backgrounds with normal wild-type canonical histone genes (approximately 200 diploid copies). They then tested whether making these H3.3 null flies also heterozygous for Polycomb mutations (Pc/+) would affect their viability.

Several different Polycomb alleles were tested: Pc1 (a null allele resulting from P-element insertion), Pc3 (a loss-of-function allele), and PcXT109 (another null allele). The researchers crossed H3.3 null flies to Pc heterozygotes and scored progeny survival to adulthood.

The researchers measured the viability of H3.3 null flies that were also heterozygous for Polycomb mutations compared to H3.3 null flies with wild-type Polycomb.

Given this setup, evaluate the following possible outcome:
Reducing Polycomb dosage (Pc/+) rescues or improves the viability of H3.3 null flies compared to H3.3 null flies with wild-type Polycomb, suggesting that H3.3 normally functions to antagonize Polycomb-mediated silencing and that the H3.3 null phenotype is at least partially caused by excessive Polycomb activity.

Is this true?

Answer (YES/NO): NO